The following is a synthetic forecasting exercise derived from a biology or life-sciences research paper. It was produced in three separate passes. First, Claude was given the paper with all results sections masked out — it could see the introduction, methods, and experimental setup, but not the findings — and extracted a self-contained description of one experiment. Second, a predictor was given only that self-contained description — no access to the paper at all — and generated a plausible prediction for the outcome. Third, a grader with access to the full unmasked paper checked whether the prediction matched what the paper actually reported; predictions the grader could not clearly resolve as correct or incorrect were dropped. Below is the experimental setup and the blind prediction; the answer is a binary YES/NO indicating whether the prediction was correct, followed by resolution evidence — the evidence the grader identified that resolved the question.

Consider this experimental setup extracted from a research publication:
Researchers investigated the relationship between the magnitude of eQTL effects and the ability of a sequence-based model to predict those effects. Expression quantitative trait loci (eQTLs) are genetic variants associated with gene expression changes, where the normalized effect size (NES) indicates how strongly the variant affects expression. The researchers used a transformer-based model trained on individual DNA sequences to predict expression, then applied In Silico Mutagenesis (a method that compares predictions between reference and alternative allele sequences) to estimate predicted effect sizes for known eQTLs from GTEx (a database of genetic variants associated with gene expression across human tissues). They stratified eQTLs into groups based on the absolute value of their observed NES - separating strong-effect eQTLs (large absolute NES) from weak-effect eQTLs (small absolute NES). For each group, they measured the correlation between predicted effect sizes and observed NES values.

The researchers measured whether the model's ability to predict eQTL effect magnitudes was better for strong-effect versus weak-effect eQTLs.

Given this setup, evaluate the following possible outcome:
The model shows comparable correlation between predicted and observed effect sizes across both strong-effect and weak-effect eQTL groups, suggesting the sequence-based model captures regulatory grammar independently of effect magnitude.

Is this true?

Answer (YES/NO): NO